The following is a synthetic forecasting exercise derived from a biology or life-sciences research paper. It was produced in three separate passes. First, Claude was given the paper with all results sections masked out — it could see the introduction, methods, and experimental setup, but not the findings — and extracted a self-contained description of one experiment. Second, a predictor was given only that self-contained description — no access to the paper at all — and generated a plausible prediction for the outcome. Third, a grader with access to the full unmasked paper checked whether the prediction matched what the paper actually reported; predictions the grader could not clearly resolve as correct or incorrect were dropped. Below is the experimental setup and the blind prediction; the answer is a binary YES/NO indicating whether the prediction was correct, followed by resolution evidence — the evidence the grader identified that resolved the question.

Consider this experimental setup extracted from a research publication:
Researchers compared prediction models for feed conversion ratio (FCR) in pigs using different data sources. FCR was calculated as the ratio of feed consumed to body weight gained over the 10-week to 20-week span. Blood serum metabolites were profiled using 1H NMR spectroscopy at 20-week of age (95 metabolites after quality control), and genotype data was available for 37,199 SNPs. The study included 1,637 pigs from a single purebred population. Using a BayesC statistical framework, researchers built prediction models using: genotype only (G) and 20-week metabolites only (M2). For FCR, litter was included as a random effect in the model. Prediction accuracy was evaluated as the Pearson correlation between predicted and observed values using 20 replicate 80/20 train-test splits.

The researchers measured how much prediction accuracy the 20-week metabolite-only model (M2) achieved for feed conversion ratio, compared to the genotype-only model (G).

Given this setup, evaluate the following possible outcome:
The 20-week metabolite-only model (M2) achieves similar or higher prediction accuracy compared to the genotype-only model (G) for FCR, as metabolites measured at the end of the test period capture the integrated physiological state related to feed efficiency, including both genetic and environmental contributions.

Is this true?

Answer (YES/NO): YES